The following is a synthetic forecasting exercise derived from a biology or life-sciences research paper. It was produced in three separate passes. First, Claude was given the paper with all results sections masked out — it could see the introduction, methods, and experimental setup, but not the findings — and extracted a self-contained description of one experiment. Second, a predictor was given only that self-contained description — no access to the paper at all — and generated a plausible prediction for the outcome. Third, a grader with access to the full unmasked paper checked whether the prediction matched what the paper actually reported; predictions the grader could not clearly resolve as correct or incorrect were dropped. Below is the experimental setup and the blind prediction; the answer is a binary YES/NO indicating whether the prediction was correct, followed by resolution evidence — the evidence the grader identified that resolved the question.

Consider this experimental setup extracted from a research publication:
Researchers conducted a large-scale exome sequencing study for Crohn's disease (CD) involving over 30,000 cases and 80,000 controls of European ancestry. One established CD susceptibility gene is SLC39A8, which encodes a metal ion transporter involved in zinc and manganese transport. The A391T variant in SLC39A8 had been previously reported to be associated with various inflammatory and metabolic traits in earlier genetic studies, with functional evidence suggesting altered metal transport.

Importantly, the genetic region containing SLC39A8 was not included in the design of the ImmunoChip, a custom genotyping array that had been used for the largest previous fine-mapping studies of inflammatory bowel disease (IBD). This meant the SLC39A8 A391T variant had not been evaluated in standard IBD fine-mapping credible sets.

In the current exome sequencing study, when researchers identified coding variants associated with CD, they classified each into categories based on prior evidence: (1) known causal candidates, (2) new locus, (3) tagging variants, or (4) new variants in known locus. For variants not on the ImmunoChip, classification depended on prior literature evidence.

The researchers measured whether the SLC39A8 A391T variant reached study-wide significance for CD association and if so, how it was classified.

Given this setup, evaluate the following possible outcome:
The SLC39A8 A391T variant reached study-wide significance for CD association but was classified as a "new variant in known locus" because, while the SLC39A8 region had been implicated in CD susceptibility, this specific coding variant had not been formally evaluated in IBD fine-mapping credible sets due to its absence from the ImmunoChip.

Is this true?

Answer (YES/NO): NO